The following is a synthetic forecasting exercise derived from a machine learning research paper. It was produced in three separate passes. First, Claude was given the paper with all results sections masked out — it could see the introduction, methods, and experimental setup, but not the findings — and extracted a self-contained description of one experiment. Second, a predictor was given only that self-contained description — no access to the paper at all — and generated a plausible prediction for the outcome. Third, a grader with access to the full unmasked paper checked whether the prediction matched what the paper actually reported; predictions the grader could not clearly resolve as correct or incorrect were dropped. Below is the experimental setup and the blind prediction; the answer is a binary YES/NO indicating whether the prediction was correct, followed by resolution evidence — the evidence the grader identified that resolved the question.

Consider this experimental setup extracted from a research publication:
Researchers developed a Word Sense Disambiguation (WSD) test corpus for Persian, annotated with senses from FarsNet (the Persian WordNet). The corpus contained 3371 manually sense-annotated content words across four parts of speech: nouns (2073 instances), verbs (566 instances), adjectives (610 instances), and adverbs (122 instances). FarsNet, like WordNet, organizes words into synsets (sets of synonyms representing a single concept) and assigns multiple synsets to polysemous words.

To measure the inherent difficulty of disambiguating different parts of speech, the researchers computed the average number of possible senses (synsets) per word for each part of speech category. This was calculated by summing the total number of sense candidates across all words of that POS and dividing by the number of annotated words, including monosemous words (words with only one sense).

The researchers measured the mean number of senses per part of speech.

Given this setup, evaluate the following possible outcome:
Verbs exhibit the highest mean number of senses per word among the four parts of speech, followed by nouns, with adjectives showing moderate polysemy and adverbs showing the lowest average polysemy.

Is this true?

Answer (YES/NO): NO